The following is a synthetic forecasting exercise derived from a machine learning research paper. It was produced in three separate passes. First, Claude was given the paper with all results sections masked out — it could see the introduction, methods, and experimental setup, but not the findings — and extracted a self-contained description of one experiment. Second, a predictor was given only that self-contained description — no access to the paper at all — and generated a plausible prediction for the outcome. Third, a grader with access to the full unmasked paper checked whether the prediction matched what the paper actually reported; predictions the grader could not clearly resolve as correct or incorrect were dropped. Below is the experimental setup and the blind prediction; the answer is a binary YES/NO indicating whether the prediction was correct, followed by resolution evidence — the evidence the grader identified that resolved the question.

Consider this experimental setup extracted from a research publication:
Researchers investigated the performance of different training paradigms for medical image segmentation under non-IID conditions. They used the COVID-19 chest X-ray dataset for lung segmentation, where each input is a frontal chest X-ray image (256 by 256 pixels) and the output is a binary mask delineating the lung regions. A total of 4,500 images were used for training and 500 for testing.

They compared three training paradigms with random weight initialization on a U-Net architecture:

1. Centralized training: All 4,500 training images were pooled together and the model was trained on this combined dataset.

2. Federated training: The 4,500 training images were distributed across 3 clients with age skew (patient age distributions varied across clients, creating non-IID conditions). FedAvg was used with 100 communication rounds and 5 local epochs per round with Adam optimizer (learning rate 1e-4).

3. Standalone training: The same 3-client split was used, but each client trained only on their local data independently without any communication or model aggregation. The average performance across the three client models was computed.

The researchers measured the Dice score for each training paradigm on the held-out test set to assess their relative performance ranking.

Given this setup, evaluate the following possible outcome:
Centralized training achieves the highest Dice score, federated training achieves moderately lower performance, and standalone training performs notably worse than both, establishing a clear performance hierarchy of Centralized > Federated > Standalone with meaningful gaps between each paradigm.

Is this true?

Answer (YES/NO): YES